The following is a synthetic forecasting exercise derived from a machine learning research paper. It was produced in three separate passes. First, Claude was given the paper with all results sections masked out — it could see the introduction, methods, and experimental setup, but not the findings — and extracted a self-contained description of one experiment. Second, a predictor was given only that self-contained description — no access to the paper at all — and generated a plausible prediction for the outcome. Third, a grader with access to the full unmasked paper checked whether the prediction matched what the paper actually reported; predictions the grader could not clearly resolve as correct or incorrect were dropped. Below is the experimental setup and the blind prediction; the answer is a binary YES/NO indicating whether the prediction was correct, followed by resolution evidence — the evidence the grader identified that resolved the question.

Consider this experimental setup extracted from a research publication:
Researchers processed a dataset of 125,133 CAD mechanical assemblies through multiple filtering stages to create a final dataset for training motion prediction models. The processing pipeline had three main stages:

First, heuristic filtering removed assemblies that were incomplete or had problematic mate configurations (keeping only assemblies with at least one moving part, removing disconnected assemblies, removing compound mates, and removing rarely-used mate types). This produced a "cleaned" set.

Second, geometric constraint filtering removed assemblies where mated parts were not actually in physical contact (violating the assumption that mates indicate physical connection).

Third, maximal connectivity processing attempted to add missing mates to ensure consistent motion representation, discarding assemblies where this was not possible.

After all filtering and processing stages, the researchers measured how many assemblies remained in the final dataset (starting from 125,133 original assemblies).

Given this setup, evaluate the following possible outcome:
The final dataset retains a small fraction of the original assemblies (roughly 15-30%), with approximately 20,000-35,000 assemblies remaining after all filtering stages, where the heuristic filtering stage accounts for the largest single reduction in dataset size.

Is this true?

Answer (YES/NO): NO